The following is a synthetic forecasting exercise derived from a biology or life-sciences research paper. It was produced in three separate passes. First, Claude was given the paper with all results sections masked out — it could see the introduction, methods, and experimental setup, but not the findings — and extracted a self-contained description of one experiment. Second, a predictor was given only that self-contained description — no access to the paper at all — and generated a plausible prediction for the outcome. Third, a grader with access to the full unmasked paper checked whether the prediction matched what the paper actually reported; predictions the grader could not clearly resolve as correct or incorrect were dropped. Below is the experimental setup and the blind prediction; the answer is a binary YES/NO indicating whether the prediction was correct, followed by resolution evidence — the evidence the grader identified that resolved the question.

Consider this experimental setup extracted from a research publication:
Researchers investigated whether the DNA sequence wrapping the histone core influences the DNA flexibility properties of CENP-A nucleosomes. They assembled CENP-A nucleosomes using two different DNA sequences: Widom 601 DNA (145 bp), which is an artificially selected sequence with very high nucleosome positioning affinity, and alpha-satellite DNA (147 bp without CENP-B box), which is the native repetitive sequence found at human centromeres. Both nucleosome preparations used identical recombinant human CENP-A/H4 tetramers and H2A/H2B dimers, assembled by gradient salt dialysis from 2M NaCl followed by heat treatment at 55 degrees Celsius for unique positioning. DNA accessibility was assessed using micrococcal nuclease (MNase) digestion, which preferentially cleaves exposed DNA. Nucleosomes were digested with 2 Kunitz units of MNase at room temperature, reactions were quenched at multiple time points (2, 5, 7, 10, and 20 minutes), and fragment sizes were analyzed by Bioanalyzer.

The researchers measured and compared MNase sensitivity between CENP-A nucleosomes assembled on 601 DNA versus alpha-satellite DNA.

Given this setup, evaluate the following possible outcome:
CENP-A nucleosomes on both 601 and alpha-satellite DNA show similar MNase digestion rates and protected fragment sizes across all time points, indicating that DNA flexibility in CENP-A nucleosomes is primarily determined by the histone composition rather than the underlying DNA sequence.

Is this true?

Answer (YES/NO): YES